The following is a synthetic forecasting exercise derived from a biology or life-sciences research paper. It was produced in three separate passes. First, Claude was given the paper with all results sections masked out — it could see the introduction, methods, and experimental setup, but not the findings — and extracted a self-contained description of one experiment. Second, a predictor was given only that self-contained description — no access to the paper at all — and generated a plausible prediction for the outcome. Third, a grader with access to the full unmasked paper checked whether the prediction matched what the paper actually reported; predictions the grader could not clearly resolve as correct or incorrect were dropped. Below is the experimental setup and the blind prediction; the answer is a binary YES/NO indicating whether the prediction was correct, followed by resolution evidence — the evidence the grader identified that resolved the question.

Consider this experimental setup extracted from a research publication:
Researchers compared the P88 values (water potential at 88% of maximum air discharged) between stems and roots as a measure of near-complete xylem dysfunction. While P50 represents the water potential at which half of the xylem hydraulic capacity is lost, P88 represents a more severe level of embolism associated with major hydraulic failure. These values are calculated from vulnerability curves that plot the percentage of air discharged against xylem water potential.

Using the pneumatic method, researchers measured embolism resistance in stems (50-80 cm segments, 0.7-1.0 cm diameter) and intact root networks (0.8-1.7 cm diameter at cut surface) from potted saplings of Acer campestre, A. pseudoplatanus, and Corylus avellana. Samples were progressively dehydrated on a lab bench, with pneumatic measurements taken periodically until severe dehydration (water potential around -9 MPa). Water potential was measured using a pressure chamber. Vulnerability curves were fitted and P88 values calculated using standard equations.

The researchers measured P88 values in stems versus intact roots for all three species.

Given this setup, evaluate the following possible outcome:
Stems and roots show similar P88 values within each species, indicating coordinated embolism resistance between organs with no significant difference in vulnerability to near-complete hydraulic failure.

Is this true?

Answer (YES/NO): NO